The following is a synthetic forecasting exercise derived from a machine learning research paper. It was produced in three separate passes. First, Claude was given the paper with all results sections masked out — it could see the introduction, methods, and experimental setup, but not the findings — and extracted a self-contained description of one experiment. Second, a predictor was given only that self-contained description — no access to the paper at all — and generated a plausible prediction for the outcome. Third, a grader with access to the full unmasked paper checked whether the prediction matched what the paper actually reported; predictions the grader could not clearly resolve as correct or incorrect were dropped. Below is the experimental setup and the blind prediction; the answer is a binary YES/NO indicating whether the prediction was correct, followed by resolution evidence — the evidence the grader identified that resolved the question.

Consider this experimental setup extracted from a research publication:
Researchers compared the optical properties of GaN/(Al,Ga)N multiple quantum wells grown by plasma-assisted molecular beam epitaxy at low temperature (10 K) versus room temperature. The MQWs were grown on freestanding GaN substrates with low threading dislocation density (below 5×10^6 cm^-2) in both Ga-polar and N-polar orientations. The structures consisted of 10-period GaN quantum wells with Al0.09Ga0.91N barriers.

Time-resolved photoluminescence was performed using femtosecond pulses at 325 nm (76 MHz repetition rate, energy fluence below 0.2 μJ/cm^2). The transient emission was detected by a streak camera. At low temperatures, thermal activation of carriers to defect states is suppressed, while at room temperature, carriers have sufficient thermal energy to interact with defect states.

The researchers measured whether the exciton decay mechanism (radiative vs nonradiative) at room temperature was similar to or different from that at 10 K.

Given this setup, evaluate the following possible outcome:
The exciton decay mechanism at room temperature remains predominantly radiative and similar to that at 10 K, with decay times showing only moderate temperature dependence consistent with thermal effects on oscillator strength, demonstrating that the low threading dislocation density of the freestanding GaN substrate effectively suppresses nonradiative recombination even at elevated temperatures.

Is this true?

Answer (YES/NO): NO